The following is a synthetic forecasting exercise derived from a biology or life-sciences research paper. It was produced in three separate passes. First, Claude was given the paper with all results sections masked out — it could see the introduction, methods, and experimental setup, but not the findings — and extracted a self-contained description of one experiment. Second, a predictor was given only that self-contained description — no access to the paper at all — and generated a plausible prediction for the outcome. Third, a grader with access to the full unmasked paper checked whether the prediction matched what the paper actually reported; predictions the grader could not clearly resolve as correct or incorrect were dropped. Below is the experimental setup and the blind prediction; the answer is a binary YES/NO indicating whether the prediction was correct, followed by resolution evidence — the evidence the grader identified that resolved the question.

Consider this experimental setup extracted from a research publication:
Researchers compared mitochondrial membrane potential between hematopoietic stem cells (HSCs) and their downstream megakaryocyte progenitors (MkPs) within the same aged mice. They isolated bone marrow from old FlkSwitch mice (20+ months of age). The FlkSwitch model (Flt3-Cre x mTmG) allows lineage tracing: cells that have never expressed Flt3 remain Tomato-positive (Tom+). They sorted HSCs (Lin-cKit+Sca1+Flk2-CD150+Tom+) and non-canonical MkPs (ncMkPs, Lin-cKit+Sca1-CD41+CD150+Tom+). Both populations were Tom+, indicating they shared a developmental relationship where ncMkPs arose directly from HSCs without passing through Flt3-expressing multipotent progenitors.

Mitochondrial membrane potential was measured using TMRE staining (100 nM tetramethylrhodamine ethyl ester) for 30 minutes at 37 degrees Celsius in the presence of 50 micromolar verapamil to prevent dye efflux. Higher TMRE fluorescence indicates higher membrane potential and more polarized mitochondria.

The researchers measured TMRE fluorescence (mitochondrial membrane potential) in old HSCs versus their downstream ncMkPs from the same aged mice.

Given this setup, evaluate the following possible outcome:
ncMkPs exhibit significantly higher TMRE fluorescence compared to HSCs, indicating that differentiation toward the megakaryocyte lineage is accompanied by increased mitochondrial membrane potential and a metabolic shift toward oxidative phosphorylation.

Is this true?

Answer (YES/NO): YES